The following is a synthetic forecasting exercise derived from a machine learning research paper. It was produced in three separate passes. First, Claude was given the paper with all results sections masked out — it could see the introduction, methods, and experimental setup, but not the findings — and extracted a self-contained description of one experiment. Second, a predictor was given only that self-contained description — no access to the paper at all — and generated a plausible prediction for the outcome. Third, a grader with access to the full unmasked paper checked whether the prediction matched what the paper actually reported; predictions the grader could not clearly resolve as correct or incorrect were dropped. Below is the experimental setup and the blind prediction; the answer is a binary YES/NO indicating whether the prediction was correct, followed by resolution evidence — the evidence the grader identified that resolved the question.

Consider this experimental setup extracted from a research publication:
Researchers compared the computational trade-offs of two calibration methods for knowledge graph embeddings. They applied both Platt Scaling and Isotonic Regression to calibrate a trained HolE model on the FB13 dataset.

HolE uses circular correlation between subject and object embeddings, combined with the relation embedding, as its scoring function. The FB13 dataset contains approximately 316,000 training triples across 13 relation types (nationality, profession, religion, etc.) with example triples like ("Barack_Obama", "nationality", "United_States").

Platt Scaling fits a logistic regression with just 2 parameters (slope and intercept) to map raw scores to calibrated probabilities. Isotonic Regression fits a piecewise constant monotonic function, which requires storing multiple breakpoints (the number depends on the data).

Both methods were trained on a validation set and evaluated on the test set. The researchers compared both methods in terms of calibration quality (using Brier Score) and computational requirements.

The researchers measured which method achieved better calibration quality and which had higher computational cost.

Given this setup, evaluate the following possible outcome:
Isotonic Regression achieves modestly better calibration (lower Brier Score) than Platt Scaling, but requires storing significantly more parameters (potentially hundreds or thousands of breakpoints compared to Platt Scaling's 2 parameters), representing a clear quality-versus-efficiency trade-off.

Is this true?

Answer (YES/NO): NO